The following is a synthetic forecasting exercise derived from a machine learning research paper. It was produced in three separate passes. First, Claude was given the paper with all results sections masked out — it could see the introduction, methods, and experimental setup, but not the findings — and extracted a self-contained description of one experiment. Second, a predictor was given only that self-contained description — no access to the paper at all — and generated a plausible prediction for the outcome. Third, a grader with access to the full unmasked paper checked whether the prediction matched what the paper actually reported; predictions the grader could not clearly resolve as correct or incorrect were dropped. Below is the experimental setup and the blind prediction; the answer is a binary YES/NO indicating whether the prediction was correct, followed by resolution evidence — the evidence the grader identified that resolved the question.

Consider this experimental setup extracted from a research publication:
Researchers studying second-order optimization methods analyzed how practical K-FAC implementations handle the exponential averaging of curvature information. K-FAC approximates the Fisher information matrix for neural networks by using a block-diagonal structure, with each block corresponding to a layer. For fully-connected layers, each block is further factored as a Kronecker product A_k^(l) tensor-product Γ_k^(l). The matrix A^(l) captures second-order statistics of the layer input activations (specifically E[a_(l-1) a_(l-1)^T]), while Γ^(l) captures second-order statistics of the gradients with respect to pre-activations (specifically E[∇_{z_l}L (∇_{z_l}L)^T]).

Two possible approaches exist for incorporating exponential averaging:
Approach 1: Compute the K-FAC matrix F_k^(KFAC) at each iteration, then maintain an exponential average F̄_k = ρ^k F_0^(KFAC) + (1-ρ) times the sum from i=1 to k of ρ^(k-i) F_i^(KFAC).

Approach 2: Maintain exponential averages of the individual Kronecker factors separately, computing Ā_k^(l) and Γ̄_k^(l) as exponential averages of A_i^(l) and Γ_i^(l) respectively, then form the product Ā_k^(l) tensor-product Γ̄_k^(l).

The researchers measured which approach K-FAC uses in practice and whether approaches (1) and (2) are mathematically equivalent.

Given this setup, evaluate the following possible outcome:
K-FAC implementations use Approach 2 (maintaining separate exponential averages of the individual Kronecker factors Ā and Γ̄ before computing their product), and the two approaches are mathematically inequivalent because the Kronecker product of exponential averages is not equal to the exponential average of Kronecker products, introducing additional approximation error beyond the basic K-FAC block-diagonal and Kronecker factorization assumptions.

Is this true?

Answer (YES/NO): YES